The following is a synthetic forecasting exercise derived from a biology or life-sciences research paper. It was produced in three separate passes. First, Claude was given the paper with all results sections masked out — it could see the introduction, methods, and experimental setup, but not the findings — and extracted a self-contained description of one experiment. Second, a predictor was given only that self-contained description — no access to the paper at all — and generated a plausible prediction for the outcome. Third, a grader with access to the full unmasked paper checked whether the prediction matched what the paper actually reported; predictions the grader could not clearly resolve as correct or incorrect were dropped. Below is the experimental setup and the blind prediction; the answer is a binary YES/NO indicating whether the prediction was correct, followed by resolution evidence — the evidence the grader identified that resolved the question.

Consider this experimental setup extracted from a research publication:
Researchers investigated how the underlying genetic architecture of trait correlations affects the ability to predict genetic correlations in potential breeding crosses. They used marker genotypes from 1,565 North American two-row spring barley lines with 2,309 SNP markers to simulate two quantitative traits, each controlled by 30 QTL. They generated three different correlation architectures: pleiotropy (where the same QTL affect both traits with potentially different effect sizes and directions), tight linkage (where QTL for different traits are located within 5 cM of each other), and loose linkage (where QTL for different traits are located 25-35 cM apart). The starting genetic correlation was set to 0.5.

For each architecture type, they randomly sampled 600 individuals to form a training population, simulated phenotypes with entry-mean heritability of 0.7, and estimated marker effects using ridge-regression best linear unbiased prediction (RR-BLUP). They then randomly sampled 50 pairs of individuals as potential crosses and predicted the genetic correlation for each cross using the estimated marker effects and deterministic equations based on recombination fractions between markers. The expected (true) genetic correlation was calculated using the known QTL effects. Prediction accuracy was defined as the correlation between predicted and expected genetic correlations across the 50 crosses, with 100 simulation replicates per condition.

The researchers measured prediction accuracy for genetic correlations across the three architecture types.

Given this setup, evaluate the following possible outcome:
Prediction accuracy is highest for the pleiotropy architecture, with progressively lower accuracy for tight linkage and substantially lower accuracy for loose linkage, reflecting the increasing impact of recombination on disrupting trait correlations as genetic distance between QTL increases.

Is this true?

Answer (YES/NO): NO